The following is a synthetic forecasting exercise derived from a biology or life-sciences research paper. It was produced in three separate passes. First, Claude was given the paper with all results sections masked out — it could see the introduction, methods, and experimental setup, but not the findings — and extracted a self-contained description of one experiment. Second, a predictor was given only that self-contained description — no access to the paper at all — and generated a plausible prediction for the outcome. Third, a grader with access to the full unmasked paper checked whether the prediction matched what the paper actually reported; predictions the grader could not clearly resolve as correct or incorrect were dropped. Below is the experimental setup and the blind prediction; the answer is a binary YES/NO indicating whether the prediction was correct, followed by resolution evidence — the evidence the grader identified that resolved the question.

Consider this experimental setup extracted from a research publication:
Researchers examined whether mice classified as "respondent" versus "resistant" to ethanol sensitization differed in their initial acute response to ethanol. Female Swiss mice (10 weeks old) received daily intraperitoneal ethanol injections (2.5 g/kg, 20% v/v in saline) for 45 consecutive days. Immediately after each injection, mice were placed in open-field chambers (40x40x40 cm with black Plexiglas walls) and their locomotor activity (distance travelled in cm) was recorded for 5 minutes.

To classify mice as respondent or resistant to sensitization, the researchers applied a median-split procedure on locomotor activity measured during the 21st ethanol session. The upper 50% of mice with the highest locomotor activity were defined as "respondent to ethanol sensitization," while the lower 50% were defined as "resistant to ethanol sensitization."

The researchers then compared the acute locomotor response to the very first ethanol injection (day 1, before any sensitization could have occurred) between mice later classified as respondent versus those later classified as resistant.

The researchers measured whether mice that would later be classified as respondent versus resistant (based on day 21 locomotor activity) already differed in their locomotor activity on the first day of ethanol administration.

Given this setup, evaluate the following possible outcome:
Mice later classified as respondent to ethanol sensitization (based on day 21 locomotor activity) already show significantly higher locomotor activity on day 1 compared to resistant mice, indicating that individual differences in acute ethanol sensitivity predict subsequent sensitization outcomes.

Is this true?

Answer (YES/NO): YES